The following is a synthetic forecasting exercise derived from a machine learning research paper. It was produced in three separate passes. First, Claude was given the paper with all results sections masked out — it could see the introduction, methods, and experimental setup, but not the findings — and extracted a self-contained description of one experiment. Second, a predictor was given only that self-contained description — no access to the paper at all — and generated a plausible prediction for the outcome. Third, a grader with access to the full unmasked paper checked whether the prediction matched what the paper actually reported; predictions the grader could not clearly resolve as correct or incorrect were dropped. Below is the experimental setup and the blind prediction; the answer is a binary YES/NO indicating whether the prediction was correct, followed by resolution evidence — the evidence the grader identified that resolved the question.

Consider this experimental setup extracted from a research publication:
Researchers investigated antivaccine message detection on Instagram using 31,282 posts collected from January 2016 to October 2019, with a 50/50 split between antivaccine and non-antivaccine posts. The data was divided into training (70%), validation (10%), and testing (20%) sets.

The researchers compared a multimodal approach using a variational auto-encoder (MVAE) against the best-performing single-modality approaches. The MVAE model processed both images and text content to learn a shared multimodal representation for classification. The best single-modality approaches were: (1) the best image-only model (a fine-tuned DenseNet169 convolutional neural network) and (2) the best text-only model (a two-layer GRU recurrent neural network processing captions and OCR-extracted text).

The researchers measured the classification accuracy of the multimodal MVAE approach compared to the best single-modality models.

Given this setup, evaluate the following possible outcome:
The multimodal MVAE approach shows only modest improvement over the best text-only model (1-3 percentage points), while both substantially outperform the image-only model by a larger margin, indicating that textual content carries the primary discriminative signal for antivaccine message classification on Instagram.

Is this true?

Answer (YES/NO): NO